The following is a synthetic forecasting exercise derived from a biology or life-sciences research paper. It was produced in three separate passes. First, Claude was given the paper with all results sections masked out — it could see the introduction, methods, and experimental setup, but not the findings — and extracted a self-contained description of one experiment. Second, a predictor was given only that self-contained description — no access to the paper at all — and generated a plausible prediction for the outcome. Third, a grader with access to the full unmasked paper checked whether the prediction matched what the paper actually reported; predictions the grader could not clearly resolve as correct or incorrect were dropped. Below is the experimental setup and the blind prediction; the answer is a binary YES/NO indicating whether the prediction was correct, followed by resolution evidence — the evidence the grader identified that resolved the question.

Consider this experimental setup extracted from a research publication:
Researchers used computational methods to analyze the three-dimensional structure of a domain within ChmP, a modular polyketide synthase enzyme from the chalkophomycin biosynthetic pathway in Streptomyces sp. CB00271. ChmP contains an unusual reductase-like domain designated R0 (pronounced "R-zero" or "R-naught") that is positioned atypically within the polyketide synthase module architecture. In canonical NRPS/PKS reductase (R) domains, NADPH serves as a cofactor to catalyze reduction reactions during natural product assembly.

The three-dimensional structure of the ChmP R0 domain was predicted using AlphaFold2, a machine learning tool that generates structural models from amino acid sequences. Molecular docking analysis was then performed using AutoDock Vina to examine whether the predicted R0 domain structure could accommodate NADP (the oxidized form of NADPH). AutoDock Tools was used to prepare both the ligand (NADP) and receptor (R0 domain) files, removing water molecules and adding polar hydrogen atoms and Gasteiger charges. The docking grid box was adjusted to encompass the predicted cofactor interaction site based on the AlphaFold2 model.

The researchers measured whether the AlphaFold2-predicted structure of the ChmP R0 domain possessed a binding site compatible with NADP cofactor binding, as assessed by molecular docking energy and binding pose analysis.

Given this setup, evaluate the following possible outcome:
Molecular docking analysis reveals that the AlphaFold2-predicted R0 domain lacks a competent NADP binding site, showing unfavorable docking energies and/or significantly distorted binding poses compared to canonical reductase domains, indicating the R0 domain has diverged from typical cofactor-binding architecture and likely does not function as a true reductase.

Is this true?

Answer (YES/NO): NO